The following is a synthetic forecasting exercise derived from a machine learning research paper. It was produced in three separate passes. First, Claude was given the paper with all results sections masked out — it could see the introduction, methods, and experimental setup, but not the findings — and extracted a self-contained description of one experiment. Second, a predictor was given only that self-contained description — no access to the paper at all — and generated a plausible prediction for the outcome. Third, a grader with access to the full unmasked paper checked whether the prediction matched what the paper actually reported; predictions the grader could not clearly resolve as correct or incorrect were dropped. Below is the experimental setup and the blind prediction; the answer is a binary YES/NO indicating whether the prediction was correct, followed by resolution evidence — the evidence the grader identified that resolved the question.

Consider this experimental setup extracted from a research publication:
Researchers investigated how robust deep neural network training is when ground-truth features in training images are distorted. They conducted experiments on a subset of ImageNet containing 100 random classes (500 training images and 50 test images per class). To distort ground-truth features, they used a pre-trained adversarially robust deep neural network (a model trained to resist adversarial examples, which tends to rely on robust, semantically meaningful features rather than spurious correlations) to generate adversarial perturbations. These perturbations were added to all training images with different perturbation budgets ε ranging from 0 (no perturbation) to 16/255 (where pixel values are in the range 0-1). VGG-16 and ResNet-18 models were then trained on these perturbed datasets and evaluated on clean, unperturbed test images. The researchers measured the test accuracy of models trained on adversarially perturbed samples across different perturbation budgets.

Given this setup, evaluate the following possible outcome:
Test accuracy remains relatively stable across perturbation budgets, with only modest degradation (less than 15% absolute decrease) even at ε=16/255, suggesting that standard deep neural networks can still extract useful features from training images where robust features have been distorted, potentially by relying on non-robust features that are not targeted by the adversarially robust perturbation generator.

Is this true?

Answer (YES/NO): NO